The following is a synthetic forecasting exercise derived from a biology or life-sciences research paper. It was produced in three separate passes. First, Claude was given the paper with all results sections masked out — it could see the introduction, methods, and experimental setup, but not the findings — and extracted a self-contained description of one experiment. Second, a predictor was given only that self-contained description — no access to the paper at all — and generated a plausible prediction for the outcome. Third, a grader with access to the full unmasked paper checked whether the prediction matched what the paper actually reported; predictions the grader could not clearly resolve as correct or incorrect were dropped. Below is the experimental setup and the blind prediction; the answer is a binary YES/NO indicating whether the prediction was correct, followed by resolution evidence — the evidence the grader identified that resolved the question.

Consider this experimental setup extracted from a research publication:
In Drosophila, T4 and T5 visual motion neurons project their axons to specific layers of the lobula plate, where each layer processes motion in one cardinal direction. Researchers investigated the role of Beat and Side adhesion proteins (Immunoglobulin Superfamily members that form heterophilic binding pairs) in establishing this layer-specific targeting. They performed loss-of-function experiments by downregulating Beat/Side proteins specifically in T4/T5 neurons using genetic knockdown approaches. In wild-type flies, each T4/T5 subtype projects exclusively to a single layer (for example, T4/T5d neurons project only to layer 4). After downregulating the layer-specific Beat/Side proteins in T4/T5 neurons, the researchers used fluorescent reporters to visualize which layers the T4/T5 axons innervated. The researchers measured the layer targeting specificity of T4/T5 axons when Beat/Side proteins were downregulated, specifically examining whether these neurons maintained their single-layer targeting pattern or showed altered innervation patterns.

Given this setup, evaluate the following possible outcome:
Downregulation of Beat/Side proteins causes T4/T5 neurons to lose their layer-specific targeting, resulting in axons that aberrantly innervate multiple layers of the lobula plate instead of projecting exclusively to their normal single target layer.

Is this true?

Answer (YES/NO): YES